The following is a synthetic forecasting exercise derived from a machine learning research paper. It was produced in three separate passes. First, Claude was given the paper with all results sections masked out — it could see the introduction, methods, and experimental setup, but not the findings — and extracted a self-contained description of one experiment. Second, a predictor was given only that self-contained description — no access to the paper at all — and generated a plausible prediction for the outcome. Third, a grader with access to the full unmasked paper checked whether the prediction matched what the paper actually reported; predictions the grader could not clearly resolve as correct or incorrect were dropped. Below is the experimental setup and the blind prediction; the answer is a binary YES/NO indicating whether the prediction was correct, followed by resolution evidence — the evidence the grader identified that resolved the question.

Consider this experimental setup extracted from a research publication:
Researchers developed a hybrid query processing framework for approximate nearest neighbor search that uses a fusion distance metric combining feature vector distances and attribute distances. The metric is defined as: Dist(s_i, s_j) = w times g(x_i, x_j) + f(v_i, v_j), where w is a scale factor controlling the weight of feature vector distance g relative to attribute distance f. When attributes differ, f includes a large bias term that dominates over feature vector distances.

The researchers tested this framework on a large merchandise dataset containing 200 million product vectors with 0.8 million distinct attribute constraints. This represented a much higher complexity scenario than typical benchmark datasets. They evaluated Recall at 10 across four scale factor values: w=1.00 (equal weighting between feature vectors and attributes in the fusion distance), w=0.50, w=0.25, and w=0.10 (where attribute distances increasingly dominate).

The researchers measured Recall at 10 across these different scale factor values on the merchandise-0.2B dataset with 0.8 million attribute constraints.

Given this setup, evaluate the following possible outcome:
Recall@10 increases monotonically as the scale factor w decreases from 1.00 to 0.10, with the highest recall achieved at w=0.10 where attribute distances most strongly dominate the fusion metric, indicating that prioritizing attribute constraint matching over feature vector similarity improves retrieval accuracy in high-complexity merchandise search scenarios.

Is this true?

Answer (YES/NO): NO